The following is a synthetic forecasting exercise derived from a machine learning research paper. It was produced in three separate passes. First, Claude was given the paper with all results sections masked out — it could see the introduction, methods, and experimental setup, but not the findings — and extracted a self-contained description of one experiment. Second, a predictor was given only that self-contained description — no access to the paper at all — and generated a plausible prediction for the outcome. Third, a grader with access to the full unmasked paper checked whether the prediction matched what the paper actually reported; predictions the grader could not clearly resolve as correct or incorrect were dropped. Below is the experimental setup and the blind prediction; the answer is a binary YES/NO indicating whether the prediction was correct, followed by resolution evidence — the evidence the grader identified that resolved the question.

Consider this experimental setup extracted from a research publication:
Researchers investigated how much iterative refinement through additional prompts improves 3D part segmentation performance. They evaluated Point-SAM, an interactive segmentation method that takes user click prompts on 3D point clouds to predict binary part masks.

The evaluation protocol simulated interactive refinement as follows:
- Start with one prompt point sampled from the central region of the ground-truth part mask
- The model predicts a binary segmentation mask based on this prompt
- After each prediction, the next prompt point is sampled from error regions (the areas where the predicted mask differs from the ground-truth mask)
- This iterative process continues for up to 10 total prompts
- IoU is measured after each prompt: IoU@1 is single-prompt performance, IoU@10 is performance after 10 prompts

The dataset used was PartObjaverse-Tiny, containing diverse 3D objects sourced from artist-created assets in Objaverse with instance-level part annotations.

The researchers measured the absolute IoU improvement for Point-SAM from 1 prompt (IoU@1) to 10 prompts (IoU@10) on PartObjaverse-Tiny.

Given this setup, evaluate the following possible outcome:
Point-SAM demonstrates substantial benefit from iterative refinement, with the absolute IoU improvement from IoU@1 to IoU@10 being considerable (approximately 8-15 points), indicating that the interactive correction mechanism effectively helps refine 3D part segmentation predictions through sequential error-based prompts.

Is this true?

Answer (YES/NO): NO